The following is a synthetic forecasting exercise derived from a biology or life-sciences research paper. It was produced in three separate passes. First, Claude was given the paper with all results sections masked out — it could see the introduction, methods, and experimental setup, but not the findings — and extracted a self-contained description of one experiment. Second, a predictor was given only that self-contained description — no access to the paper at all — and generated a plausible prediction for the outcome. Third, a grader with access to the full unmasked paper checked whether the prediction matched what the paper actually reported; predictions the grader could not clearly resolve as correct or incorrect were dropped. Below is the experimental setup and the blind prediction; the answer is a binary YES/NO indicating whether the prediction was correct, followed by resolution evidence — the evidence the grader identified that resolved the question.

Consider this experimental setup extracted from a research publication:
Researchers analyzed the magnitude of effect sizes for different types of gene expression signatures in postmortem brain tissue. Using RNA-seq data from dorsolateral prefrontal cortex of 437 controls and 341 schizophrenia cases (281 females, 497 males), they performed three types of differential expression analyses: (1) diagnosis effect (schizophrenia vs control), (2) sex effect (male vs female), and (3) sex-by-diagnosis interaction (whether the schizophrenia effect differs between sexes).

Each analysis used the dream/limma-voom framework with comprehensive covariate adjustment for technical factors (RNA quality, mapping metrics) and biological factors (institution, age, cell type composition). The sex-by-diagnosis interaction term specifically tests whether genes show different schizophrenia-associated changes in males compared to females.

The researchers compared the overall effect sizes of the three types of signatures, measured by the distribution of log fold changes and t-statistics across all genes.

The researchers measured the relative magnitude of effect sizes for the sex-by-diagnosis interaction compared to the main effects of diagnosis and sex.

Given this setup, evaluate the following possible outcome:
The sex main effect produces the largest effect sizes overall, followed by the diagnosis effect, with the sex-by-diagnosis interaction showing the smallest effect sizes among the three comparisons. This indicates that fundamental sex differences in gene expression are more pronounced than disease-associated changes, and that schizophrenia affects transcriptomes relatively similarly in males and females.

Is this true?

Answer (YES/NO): NO